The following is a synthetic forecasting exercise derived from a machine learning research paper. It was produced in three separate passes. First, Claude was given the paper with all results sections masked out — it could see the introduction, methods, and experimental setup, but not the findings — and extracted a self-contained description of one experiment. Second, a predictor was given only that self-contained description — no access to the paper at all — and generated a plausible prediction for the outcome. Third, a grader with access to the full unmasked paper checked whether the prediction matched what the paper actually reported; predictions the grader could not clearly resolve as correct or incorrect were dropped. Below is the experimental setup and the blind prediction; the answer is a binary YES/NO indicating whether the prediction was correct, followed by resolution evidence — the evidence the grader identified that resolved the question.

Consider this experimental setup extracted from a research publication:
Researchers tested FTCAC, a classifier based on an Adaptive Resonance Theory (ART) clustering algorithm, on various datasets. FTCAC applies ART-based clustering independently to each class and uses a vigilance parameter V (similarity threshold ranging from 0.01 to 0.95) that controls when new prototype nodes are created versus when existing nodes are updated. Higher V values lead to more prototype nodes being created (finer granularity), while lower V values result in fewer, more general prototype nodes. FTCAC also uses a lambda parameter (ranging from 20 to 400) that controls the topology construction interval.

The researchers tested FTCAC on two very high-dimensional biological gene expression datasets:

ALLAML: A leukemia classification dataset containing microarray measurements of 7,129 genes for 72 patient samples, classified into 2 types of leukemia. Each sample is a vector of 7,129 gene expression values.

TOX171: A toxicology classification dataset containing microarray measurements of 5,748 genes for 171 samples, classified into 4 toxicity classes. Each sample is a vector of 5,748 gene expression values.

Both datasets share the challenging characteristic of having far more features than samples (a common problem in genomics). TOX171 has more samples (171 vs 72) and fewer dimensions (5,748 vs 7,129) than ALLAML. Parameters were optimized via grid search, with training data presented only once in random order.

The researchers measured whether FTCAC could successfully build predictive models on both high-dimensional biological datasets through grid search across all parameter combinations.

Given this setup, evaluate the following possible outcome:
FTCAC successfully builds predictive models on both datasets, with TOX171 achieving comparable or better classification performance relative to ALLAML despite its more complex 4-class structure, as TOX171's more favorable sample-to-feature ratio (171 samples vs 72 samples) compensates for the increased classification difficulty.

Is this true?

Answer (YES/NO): NO